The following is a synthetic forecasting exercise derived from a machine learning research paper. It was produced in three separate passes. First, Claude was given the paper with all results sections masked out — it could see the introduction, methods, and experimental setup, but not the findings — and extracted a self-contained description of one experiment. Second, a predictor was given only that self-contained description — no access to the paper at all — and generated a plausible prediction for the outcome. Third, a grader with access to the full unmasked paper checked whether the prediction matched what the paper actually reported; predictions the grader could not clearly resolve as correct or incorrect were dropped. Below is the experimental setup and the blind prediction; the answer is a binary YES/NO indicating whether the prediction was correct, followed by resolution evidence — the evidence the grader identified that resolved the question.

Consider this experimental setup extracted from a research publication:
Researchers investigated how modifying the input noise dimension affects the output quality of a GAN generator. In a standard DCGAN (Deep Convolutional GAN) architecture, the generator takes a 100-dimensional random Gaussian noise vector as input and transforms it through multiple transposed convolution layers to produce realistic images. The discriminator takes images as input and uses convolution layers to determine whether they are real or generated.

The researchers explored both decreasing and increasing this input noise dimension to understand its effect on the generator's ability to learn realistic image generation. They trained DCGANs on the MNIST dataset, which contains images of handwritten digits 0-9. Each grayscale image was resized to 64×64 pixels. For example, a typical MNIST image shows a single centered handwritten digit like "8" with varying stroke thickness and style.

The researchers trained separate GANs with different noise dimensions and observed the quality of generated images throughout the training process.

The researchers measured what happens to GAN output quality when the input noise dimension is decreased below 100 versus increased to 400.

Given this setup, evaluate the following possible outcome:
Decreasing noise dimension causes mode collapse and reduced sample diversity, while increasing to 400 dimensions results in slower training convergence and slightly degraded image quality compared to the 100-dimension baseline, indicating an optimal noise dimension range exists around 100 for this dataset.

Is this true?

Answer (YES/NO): NO